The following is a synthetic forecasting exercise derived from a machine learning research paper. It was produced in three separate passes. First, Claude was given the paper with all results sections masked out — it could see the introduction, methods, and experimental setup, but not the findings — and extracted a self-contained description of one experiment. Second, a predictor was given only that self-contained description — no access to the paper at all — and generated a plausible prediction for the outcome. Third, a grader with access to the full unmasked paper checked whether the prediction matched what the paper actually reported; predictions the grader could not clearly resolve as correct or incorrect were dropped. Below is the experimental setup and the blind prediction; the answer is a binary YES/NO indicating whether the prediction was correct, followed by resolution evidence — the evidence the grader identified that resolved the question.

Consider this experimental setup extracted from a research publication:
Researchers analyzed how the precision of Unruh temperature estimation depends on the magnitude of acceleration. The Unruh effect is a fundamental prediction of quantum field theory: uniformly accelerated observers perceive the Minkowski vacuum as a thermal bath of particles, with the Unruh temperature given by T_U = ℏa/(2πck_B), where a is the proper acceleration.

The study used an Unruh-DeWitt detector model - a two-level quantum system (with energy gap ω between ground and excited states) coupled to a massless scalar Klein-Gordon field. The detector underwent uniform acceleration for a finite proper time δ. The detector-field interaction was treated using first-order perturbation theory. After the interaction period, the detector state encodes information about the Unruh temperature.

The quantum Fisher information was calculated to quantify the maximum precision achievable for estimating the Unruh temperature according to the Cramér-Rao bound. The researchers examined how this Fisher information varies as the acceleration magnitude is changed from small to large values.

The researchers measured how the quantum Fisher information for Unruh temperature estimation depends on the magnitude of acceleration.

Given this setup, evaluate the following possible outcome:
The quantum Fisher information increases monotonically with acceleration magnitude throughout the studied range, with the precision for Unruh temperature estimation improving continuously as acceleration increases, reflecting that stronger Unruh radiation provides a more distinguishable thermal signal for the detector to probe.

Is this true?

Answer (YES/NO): NO